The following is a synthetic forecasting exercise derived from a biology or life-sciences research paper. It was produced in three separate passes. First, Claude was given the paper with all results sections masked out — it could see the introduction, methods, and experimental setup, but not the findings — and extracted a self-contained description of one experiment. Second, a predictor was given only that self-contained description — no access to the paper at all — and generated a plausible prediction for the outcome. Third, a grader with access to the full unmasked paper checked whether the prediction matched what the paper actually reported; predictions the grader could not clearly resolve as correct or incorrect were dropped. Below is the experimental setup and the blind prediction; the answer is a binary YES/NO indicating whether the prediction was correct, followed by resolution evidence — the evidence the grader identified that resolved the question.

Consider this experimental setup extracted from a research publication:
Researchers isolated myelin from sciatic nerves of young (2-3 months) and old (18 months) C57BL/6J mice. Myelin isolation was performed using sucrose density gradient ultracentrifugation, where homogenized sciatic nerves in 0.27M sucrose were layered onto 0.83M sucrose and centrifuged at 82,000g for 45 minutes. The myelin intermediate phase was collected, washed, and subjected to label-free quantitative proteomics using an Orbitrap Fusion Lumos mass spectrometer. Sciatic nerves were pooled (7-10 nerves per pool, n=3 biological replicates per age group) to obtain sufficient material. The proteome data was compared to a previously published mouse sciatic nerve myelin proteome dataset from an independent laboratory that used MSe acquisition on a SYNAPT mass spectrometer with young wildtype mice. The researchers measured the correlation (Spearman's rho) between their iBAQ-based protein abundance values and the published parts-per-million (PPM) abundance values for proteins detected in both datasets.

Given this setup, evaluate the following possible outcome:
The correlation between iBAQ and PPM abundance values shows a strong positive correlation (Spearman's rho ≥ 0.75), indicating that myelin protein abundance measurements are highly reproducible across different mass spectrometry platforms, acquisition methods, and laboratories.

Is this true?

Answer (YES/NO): NO